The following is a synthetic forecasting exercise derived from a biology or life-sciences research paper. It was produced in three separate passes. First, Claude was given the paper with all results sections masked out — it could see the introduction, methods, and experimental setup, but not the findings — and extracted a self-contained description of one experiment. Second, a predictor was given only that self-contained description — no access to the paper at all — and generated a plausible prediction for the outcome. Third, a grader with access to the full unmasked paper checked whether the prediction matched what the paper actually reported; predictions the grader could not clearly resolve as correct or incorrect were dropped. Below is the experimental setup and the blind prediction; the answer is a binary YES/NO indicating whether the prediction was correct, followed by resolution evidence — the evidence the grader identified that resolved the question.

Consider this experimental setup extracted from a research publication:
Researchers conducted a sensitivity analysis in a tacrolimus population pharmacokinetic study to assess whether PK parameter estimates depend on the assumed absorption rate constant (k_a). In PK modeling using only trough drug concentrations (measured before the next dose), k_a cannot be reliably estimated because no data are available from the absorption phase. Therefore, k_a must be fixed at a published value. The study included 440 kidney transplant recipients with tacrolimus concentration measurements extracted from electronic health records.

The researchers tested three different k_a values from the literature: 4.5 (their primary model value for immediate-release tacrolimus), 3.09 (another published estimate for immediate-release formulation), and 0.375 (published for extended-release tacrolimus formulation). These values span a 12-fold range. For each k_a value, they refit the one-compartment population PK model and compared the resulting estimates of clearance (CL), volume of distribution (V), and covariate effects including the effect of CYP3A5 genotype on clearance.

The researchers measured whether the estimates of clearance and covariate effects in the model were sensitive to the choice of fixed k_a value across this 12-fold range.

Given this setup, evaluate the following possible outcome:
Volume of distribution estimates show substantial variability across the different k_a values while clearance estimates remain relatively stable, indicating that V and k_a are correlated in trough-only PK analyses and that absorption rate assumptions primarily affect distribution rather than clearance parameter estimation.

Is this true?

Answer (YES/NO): NO